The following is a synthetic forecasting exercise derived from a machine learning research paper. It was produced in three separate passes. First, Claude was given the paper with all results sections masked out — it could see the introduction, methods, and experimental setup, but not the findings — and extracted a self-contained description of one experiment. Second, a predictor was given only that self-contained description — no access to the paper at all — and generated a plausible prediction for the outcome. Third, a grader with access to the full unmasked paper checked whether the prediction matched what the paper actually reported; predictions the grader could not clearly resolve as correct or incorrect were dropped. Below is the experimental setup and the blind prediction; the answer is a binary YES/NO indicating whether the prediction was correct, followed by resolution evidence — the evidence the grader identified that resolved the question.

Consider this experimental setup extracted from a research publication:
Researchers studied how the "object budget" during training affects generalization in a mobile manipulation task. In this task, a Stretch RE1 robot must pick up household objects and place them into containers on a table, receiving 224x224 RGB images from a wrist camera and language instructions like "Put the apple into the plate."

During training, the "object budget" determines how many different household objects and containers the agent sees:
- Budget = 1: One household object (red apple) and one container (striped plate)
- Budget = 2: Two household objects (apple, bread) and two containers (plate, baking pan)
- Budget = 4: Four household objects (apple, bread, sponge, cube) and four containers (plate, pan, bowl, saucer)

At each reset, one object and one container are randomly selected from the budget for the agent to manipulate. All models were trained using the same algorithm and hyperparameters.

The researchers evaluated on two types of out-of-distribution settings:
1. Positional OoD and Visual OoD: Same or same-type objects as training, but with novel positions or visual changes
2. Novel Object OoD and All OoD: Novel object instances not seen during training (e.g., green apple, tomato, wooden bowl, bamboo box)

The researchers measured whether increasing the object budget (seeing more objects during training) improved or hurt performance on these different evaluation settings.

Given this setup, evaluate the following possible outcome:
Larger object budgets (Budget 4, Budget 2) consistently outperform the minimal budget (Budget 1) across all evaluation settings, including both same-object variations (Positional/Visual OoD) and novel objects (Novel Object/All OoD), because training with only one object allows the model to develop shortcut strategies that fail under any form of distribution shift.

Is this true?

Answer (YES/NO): NO